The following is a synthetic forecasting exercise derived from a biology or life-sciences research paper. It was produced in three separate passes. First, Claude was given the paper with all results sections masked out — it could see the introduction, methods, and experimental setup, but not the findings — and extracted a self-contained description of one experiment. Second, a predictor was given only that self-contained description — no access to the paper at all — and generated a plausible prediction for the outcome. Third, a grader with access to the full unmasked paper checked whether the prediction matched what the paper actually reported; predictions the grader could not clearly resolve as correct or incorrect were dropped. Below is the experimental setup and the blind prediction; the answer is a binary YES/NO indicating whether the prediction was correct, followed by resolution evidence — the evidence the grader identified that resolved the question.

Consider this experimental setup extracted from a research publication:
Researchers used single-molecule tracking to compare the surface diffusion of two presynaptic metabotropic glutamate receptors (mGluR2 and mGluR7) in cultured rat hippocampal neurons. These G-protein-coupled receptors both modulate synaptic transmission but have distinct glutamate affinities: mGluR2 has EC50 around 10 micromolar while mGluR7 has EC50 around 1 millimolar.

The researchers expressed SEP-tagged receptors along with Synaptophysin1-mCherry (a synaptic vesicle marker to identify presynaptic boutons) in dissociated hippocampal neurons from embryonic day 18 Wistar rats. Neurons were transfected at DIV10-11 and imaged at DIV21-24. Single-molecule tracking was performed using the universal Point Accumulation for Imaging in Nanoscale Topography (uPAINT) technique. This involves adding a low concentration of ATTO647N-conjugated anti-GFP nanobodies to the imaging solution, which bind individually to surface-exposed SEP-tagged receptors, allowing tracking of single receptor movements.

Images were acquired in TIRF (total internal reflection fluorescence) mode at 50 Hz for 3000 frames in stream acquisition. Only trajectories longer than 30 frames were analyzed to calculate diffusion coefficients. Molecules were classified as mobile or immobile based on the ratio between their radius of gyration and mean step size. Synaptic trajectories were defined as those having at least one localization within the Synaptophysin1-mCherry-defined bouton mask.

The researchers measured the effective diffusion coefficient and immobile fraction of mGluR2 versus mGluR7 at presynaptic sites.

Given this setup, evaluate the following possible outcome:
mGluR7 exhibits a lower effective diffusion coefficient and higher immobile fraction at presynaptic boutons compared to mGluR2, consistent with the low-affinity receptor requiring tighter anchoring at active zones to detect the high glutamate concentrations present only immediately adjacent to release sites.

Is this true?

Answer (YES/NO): YES